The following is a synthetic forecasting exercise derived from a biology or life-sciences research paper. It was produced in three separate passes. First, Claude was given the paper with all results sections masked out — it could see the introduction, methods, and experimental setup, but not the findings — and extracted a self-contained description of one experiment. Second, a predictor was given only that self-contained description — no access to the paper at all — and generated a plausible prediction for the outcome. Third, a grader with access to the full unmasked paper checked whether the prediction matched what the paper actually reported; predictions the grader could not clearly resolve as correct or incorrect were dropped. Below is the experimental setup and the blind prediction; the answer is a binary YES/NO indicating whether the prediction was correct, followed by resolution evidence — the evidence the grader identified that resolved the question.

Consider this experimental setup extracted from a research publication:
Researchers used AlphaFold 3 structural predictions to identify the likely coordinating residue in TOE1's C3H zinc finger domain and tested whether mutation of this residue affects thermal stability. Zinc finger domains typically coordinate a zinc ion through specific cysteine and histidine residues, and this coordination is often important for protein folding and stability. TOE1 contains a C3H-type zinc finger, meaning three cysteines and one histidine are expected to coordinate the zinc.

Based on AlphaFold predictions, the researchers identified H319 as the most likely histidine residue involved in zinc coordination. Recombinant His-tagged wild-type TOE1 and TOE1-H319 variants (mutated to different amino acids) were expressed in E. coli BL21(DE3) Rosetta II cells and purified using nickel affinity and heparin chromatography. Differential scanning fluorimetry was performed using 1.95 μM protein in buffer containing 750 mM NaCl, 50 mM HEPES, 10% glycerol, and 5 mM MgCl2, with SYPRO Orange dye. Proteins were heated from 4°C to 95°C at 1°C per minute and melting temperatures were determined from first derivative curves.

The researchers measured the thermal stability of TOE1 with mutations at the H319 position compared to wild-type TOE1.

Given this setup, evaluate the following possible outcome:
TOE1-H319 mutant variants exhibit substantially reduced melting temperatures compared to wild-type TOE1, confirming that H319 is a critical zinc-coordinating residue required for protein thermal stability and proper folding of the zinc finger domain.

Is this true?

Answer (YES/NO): NO